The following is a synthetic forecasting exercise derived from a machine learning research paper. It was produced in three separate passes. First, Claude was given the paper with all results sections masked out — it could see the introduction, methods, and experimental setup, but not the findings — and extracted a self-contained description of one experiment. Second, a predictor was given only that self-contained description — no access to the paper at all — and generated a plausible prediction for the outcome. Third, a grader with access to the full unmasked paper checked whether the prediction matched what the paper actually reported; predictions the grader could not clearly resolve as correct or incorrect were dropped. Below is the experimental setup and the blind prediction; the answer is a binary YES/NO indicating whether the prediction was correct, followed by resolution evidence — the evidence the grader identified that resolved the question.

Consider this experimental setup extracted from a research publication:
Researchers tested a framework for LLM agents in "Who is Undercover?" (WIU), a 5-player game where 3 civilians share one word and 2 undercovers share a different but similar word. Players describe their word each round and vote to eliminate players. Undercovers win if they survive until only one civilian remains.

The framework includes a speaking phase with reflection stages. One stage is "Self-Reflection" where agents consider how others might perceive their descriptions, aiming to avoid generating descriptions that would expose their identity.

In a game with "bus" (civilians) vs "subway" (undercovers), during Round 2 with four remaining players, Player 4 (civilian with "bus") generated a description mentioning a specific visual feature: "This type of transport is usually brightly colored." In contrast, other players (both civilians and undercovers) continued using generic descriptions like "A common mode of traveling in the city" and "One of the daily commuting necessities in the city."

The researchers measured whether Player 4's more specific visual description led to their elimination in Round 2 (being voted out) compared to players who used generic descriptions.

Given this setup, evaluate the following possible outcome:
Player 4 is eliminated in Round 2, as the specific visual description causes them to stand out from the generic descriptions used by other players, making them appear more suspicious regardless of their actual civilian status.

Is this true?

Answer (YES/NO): YES